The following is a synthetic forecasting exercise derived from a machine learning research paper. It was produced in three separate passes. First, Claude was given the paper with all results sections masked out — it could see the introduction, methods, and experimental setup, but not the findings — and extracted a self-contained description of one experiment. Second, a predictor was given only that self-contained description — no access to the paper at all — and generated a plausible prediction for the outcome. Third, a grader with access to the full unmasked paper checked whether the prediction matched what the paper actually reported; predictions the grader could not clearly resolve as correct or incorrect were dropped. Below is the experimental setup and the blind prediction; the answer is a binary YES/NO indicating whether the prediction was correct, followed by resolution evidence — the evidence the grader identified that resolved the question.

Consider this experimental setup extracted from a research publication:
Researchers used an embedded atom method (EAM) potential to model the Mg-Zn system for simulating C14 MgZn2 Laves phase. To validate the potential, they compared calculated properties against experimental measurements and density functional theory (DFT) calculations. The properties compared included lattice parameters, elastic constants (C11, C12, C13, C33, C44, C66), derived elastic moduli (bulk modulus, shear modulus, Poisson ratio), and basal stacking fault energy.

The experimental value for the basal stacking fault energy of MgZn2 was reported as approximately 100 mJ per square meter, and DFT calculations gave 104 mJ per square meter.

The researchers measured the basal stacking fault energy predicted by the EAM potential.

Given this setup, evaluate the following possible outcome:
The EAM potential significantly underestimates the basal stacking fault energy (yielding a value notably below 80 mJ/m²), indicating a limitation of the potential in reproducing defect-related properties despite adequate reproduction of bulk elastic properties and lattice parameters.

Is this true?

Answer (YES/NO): YES